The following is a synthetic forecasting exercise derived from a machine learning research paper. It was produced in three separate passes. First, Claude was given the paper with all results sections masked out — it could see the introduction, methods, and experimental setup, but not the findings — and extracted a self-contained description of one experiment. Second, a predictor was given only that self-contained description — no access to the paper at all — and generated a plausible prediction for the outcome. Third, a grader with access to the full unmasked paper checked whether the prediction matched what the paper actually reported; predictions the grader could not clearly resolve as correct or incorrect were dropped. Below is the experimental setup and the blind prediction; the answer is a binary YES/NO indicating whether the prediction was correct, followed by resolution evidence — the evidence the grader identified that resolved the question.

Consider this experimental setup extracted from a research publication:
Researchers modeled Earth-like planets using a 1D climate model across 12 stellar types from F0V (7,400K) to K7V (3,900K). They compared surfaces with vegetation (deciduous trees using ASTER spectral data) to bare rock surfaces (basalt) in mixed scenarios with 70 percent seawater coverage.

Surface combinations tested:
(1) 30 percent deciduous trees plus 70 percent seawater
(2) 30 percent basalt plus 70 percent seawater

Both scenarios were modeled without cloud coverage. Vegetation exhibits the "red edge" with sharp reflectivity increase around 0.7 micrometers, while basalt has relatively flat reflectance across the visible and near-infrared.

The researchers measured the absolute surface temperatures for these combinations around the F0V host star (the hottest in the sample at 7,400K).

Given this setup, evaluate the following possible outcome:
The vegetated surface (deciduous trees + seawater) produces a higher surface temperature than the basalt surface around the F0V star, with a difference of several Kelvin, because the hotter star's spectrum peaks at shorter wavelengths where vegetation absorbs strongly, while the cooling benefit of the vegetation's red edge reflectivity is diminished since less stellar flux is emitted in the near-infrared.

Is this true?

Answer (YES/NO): NO